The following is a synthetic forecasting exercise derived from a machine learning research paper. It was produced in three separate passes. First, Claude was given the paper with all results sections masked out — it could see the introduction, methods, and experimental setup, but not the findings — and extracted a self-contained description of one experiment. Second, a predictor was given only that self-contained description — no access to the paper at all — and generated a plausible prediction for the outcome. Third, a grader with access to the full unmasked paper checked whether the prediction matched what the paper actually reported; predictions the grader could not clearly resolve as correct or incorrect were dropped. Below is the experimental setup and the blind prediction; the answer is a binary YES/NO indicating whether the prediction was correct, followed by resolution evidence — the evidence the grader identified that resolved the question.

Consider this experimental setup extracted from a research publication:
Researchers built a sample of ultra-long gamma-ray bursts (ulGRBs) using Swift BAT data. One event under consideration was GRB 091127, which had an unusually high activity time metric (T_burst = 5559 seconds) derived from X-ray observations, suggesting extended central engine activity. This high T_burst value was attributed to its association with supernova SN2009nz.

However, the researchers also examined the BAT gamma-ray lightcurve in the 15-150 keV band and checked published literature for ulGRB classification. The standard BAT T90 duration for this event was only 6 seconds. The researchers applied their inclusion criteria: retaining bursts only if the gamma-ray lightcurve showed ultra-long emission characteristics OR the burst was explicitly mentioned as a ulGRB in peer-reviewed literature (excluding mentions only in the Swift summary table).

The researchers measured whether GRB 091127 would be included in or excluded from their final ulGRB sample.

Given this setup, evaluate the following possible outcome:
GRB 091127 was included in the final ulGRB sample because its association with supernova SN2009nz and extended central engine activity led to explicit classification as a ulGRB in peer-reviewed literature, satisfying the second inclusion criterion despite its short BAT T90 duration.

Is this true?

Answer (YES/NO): NO